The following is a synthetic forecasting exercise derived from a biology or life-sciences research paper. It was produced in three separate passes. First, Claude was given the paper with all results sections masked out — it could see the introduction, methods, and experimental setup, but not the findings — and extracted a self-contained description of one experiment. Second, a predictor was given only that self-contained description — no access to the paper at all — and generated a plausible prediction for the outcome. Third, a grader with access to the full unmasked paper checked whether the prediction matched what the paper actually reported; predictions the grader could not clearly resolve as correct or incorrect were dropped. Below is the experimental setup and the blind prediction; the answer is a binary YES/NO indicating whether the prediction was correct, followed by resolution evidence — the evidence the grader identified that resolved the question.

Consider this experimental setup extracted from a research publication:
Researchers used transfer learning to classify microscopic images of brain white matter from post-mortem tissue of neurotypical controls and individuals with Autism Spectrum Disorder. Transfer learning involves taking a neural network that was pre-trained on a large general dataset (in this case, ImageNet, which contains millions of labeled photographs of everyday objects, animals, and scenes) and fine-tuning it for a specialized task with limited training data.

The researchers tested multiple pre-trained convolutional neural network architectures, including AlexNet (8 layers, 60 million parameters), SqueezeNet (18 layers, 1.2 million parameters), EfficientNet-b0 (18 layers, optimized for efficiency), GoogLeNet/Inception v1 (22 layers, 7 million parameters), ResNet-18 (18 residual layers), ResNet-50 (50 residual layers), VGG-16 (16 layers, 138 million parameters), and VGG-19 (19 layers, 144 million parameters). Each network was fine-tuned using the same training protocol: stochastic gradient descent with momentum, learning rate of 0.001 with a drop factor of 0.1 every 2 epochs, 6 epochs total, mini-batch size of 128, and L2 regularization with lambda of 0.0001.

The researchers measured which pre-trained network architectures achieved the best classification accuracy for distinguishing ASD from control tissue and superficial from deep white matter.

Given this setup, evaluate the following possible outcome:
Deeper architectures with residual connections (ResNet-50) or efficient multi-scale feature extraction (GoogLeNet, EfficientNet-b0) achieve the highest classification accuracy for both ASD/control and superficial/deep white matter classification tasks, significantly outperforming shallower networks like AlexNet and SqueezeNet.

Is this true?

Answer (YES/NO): NO